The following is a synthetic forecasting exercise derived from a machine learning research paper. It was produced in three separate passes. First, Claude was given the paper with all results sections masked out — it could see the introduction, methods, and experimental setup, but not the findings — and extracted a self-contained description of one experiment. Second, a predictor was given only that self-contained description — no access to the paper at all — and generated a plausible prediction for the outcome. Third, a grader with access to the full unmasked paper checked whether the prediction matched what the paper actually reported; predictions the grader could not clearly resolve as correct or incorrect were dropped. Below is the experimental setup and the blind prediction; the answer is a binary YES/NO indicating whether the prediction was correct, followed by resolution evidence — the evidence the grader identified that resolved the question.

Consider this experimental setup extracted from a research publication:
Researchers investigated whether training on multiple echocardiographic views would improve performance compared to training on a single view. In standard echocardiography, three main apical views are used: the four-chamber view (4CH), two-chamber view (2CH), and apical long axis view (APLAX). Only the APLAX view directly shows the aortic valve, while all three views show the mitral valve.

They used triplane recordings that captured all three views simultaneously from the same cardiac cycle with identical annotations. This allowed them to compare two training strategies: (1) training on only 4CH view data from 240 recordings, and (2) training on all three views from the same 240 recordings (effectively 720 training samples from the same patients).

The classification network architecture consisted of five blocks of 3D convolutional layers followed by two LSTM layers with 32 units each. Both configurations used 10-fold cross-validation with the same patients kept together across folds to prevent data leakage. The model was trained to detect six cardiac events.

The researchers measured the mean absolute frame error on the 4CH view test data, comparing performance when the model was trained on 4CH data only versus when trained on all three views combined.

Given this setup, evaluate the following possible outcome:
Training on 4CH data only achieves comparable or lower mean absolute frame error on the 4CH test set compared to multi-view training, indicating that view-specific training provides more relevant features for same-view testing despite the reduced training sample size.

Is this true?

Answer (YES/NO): NO